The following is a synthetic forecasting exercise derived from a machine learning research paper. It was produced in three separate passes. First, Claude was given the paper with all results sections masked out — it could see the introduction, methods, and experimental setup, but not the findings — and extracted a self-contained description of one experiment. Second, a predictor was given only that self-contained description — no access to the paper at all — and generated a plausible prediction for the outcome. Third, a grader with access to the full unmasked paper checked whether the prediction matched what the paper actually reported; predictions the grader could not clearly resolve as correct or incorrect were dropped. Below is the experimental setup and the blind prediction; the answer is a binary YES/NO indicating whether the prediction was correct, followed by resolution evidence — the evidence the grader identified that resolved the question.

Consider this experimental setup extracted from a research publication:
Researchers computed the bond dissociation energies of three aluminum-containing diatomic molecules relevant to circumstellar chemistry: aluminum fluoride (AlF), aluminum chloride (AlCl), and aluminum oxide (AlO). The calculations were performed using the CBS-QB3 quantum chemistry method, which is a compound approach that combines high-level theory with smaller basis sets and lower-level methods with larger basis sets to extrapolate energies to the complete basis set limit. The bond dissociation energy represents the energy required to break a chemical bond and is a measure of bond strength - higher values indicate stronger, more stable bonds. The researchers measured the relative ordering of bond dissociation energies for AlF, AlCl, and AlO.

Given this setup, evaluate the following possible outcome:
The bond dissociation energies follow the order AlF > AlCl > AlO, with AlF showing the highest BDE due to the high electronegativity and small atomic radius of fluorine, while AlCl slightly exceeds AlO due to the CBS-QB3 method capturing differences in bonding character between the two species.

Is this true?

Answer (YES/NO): YES